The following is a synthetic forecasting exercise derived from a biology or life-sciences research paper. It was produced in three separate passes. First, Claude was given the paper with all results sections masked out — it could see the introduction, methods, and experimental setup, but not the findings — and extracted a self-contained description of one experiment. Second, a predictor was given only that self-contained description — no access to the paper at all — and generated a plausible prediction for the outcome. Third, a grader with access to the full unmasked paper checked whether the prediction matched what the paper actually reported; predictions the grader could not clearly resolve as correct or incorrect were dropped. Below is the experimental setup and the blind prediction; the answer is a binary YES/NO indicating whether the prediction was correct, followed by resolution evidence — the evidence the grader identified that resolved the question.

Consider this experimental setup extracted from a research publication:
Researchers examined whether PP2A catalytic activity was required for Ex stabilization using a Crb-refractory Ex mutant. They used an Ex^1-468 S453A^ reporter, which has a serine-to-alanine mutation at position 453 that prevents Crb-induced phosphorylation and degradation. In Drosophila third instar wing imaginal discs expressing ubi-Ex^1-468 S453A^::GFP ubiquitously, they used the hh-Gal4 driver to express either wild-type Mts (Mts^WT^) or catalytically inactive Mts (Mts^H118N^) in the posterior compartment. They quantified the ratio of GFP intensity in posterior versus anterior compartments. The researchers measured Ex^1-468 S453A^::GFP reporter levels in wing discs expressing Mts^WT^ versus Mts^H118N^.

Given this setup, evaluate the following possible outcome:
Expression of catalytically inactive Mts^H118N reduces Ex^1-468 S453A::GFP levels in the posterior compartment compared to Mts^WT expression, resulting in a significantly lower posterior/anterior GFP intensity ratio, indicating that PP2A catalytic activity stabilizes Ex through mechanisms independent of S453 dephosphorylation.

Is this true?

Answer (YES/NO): NO